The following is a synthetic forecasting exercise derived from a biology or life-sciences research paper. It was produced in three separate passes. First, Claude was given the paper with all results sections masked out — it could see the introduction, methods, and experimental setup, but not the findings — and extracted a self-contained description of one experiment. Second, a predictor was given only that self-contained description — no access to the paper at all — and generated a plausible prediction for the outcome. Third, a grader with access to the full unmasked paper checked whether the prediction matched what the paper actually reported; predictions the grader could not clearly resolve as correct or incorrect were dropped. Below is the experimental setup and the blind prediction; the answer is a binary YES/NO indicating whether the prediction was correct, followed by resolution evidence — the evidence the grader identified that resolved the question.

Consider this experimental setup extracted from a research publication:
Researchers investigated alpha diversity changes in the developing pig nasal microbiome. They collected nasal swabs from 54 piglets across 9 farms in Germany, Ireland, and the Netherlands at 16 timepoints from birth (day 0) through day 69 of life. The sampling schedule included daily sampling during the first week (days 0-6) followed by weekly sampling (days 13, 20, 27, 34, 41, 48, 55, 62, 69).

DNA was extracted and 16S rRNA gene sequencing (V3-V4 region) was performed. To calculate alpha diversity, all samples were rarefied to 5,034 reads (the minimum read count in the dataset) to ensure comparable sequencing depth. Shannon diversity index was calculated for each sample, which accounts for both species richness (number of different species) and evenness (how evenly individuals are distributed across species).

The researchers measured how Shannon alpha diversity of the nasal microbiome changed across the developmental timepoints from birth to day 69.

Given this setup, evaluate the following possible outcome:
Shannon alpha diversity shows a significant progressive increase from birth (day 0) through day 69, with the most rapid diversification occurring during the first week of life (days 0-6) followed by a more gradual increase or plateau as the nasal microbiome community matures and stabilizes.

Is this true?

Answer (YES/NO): NO